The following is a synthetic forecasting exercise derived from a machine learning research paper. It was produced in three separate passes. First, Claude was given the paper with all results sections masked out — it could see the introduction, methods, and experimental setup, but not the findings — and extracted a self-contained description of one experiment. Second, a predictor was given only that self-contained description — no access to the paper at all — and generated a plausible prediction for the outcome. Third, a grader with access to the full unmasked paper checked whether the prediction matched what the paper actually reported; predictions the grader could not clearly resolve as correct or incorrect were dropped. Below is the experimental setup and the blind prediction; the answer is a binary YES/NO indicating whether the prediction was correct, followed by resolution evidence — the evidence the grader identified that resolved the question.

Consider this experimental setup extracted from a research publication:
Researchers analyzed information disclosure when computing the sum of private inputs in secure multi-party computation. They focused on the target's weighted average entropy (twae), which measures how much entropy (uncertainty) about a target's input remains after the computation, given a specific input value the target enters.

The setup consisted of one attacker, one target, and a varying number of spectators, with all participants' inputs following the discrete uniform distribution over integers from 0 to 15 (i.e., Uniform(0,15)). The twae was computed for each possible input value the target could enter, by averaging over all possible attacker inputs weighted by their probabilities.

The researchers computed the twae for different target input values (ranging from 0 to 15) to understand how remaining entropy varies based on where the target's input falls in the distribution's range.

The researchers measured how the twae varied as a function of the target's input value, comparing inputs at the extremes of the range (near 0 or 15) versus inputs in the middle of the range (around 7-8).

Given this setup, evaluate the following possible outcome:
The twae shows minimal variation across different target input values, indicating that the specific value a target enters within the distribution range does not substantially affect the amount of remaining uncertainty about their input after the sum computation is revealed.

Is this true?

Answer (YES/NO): NO